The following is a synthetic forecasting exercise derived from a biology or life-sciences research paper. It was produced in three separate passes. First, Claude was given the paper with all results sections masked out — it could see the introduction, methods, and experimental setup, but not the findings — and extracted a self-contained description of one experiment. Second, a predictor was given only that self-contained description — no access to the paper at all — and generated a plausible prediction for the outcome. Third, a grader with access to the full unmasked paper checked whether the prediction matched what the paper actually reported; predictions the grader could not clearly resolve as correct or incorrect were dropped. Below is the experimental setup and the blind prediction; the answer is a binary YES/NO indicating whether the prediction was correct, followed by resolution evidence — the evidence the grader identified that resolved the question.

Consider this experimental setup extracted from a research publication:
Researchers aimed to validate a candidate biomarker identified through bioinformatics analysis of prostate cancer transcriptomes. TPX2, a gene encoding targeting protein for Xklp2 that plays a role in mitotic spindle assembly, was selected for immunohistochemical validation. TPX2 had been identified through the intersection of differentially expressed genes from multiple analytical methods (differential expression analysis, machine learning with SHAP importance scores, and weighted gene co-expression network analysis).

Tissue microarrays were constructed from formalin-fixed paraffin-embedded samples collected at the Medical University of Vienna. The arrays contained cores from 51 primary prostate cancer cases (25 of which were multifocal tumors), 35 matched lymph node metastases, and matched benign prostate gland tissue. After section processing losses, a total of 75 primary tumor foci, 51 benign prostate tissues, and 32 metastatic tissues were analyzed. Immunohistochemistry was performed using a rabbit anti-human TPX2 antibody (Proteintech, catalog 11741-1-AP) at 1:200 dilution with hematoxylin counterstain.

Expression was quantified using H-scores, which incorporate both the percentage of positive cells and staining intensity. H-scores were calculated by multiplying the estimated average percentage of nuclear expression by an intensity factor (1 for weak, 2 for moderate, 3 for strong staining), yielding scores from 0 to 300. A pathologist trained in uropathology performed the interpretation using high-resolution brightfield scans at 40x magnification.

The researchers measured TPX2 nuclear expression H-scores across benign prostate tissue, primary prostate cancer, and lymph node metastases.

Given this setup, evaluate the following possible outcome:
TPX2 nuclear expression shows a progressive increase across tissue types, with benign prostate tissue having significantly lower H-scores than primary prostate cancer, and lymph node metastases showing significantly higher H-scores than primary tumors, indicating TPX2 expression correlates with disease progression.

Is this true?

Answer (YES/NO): YES